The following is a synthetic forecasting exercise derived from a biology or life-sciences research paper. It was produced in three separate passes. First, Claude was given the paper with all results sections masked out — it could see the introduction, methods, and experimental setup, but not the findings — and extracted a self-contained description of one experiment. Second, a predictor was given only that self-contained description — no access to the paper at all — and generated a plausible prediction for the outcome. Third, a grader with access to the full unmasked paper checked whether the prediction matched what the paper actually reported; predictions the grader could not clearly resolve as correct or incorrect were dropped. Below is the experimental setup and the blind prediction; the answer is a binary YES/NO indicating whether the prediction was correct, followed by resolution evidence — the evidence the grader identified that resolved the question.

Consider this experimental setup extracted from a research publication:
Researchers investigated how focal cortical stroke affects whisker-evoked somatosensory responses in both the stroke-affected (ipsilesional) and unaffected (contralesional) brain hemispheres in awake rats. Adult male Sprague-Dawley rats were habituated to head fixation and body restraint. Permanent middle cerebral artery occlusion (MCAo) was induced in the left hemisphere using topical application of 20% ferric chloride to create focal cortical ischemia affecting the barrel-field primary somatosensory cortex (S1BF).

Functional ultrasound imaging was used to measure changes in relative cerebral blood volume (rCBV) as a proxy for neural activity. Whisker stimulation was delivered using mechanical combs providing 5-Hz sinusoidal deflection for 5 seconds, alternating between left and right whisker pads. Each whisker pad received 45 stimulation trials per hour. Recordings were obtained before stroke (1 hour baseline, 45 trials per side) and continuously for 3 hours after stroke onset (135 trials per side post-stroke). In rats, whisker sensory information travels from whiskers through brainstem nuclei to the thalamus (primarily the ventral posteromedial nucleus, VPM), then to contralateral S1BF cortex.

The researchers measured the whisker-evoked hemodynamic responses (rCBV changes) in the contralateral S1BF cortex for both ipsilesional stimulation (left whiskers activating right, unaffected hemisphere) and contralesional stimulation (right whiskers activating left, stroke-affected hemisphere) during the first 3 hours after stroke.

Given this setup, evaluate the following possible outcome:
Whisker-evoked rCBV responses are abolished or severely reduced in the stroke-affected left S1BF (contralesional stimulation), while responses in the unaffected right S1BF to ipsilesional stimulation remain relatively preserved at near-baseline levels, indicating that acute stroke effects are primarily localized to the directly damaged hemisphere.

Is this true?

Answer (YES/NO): NO